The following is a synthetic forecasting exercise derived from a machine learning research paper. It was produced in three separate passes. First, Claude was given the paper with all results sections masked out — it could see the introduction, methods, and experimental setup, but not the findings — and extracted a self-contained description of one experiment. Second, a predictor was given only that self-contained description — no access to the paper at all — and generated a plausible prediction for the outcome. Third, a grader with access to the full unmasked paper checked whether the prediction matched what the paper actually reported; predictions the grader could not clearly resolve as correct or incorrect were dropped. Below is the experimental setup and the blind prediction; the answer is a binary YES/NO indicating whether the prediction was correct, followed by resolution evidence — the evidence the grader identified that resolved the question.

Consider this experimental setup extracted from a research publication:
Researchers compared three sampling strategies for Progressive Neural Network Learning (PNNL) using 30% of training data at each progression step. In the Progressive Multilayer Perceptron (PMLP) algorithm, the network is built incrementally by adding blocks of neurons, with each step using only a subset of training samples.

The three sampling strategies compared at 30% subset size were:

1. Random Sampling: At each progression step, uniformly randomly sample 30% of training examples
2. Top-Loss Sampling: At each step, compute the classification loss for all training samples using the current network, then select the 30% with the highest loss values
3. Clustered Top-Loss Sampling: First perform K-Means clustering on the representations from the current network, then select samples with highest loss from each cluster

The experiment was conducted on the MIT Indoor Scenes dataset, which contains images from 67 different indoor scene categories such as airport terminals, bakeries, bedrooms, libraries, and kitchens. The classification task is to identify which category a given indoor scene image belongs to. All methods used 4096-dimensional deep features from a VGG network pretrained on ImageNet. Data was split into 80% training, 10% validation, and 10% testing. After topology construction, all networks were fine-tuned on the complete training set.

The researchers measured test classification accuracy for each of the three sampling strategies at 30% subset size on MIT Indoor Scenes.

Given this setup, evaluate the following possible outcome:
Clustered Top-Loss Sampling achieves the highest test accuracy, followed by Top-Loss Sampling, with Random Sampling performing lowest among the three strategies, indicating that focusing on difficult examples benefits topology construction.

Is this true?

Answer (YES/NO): NO